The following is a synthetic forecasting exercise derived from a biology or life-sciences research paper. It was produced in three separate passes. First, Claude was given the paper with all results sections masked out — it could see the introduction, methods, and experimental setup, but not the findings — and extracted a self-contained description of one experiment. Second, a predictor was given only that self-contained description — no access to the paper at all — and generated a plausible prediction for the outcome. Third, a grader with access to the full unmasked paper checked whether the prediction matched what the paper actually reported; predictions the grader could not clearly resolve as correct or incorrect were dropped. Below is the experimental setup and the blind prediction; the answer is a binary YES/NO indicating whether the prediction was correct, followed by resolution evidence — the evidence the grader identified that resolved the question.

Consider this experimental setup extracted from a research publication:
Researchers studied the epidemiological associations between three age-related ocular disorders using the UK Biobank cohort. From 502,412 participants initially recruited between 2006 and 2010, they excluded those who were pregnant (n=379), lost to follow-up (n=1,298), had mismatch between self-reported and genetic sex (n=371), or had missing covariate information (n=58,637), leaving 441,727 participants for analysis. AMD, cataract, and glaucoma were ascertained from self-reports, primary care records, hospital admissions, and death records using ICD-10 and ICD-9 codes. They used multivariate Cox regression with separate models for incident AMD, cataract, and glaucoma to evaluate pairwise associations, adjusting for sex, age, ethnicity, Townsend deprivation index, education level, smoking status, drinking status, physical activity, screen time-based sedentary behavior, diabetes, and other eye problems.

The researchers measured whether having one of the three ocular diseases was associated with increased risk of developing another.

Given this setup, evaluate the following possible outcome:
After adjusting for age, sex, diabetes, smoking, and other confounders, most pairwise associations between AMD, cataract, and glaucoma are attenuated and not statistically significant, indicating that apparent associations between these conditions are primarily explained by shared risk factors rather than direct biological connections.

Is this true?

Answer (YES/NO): NO